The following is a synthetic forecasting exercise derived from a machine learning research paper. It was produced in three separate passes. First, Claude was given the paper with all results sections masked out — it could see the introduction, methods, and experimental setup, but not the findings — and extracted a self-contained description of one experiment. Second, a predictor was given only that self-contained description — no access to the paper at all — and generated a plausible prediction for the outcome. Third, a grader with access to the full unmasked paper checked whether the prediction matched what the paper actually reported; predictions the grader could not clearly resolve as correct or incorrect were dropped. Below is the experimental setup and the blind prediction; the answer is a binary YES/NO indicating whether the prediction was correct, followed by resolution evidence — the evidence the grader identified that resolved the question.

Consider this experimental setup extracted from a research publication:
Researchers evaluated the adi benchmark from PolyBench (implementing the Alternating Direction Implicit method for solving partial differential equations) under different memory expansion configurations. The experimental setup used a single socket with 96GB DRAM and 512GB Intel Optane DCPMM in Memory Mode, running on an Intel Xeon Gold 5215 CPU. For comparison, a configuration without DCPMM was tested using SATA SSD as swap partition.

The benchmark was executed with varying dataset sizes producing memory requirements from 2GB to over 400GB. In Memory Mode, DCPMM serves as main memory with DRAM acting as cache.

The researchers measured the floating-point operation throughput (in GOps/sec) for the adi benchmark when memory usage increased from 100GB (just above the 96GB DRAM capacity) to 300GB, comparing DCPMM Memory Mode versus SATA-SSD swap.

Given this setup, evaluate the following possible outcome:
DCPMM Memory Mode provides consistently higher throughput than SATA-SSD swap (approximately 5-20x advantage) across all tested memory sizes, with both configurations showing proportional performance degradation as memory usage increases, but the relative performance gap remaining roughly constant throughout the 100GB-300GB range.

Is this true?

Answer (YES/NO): NO